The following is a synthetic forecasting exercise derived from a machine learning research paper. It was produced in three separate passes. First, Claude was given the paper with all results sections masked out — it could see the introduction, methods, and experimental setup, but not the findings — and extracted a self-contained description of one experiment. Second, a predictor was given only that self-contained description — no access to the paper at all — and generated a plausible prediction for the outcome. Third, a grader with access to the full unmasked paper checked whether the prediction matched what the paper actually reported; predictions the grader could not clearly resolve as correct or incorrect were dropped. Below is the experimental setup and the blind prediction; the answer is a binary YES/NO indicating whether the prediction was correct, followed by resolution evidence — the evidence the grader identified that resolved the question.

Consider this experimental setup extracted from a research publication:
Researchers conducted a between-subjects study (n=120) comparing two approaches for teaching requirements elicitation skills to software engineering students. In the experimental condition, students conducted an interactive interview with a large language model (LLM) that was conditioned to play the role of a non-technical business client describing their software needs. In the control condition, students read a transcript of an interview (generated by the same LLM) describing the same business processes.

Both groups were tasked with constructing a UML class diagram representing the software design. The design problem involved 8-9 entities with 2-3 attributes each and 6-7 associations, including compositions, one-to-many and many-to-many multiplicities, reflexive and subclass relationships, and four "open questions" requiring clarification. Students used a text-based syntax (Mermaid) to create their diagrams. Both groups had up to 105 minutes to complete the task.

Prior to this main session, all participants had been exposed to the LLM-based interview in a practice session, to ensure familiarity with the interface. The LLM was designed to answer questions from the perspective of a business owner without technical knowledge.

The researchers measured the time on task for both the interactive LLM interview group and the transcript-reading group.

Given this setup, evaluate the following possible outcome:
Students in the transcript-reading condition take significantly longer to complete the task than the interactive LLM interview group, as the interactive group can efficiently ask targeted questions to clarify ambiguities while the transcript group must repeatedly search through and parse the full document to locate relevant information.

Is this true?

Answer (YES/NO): NO